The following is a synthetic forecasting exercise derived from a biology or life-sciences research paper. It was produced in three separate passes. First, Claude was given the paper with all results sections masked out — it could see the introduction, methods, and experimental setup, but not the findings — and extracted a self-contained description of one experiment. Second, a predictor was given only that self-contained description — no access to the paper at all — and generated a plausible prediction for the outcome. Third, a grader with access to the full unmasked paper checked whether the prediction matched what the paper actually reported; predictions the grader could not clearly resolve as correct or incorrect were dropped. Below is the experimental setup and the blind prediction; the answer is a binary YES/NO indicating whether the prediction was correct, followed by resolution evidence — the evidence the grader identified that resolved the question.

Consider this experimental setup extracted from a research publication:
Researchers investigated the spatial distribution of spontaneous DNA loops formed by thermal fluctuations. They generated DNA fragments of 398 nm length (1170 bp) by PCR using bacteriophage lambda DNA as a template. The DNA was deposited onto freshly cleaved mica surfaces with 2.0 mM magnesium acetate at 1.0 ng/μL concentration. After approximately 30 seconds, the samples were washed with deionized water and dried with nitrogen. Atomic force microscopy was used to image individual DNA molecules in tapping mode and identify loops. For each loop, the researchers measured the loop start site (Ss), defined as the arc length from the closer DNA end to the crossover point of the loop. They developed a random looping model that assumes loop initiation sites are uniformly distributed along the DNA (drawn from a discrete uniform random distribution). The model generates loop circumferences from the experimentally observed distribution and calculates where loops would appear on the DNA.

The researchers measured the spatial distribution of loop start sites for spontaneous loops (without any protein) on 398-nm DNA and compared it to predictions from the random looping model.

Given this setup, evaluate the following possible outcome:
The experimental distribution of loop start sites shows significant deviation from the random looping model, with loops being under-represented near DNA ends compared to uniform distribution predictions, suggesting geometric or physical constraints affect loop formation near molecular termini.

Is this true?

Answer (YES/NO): NO